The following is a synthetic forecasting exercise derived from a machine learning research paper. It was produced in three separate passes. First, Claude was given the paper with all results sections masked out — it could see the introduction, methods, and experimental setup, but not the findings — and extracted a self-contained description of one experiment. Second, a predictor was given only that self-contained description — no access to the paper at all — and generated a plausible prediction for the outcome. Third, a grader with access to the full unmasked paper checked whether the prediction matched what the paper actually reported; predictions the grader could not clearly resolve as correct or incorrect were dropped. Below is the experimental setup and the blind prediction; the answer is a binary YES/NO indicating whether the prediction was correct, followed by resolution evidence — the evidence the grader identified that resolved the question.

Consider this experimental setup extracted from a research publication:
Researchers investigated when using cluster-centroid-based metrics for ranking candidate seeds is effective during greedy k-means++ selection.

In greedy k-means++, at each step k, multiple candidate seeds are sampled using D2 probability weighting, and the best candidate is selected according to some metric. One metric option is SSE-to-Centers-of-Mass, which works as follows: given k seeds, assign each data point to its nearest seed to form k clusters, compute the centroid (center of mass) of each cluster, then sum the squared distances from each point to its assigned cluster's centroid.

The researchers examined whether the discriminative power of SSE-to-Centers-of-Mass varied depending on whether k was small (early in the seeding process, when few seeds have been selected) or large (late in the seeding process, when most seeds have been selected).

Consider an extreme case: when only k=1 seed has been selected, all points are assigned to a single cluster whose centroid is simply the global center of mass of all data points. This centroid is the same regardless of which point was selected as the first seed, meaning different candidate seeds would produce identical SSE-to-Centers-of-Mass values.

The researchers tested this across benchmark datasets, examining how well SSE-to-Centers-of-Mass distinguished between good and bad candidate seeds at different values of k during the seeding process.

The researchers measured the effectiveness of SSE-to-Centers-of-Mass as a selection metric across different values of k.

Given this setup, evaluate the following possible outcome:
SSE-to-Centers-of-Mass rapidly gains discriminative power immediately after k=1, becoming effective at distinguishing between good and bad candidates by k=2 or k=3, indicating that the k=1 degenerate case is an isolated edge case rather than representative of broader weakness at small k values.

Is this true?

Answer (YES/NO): NO